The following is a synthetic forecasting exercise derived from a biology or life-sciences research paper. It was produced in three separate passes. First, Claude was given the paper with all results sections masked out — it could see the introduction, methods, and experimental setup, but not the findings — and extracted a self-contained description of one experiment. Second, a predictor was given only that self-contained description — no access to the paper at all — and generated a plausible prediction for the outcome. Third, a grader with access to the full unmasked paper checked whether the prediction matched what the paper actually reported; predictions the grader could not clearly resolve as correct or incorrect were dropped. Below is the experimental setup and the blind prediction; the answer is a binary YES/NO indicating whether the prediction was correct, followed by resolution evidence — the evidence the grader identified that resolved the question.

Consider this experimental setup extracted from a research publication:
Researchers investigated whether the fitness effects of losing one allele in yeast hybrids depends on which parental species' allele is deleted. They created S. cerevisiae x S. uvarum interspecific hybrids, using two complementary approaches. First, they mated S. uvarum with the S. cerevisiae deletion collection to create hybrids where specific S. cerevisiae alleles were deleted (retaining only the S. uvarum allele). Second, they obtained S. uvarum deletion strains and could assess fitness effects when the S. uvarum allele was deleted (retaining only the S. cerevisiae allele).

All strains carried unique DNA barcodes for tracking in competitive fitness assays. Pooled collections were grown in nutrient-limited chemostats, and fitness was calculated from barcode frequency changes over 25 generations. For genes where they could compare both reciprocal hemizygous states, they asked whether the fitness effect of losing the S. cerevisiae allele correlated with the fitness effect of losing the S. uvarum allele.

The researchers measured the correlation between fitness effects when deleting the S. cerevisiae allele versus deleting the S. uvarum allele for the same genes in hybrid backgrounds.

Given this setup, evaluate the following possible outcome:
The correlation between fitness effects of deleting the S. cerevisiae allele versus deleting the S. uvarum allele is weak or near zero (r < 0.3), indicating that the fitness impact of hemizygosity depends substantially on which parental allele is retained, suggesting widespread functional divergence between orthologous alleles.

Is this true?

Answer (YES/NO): NO